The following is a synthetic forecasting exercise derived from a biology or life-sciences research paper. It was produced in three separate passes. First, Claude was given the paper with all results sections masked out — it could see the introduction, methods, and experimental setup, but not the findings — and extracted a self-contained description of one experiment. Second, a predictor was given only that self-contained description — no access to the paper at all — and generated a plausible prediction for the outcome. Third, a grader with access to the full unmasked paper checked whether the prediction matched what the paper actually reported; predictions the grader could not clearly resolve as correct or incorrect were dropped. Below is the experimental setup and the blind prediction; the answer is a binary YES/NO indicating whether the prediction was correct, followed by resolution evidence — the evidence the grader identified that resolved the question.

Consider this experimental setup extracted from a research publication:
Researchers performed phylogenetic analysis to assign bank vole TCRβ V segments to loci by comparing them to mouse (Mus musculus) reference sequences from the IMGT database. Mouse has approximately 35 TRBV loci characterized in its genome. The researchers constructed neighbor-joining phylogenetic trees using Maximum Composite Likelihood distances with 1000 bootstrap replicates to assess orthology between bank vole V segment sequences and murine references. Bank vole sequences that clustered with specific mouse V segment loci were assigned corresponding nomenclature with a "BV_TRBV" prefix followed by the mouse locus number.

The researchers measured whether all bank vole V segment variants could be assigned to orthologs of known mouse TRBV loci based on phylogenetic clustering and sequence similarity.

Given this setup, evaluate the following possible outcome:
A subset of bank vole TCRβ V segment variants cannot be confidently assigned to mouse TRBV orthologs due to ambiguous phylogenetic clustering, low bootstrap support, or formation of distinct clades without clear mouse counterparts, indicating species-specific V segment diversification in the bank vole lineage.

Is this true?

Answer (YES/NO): YES